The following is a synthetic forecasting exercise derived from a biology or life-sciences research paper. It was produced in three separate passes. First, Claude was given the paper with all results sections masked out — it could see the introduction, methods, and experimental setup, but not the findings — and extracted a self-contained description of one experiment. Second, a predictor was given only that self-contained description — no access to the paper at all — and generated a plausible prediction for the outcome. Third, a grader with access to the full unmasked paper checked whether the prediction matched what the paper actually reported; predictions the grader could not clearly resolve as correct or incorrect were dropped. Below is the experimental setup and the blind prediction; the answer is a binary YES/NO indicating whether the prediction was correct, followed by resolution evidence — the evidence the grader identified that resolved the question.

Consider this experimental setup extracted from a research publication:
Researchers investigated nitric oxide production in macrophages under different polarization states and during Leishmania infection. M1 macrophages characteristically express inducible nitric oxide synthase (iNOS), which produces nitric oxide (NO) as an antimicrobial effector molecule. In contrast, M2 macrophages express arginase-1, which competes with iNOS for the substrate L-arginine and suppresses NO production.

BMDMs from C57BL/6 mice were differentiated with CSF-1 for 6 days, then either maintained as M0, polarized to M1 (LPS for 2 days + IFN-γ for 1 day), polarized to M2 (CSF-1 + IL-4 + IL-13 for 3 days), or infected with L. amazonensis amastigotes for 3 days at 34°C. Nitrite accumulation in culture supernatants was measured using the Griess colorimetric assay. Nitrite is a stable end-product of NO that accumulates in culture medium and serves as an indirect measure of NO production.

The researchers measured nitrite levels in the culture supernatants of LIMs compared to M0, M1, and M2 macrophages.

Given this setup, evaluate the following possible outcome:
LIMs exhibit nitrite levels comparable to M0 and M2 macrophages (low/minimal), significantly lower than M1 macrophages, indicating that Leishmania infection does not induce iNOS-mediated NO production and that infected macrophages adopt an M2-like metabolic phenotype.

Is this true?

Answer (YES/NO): NO